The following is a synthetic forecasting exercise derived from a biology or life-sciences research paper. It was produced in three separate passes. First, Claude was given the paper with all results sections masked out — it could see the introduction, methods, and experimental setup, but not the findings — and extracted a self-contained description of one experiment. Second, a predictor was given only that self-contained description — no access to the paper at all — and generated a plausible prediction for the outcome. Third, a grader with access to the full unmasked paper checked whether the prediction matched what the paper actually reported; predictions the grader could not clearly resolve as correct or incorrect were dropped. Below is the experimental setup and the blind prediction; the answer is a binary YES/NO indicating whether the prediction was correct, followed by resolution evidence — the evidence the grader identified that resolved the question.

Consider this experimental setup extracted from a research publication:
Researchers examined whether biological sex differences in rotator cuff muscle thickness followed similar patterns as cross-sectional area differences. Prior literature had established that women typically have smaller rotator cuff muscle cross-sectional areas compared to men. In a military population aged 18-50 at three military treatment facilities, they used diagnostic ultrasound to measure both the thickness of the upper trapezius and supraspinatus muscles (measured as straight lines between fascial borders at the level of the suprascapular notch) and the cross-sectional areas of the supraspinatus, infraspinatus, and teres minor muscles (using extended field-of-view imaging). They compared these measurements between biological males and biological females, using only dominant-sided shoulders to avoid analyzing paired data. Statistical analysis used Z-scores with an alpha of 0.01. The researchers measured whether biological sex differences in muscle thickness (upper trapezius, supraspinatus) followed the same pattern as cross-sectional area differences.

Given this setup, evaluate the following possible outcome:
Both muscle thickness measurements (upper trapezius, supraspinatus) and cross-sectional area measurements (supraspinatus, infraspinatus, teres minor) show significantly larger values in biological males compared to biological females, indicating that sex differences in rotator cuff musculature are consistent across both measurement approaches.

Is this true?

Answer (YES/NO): YES